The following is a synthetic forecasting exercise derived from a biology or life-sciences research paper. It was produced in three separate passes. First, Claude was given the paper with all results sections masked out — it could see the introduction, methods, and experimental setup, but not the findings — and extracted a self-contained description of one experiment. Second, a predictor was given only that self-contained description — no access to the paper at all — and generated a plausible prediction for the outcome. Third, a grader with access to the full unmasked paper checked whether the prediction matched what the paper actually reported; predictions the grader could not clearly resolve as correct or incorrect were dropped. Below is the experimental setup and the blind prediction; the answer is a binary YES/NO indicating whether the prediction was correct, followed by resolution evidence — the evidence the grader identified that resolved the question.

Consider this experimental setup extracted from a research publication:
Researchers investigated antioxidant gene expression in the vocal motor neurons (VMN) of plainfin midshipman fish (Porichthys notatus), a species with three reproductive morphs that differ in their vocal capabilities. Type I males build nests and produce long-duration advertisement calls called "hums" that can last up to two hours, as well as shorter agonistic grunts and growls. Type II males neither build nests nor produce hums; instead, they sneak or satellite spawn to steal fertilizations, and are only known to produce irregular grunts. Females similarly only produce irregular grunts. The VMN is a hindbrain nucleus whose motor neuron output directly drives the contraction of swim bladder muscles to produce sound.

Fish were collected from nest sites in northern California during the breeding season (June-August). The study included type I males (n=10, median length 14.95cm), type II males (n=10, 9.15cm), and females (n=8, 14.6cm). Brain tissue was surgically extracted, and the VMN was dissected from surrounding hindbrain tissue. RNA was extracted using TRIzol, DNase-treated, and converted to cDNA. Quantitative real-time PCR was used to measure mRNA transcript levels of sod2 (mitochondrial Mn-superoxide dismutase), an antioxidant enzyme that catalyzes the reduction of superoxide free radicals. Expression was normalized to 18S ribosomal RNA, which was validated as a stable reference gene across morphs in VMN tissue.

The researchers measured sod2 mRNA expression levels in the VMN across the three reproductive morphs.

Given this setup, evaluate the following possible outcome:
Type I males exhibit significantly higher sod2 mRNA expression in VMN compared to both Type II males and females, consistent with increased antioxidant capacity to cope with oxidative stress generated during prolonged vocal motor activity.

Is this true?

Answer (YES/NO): NO